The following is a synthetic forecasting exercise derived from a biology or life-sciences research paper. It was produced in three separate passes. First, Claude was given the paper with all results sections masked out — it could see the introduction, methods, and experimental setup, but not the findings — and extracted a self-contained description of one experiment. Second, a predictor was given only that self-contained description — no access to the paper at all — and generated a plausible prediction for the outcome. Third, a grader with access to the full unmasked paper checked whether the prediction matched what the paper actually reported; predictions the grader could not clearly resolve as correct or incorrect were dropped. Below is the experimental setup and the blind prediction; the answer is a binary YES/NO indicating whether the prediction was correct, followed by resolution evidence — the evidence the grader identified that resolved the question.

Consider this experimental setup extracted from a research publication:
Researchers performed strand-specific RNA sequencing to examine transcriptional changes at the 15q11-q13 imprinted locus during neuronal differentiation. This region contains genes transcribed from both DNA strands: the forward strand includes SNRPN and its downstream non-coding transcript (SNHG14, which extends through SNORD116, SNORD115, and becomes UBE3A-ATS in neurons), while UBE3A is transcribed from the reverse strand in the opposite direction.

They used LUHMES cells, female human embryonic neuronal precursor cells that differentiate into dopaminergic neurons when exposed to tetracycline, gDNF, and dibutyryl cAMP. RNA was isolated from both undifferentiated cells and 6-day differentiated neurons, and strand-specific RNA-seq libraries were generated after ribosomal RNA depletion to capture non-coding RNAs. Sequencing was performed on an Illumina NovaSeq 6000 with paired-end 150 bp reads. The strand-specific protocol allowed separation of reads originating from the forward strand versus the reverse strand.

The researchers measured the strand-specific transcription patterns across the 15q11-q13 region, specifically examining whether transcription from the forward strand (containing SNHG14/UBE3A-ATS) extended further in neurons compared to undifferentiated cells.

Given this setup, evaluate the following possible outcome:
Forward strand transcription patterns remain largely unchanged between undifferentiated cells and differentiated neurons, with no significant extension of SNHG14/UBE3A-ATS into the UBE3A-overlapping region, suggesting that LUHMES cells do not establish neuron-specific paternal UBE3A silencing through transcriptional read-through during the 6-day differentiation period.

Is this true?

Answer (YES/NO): NO